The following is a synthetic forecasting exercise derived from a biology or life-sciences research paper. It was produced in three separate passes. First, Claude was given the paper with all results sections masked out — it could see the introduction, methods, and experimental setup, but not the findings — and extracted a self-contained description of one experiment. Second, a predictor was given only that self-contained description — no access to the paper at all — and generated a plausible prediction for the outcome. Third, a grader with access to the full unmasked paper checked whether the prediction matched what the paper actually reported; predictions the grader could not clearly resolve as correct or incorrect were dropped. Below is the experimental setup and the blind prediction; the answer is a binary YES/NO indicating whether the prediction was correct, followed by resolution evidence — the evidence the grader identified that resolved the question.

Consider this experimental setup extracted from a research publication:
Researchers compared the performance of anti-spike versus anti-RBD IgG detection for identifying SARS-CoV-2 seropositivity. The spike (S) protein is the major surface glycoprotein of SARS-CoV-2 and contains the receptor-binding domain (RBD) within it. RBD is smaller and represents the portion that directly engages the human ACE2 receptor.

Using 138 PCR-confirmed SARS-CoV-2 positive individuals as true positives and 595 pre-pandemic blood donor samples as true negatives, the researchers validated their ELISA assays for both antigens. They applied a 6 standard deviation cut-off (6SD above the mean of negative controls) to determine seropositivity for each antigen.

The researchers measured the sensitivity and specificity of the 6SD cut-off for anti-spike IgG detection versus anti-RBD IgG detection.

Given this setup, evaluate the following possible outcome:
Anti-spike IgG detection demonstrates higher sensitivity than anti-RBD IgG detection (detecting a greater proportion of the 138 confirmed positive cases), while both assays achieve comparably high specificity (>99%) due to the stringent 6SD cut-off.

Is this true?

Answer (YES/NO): YES